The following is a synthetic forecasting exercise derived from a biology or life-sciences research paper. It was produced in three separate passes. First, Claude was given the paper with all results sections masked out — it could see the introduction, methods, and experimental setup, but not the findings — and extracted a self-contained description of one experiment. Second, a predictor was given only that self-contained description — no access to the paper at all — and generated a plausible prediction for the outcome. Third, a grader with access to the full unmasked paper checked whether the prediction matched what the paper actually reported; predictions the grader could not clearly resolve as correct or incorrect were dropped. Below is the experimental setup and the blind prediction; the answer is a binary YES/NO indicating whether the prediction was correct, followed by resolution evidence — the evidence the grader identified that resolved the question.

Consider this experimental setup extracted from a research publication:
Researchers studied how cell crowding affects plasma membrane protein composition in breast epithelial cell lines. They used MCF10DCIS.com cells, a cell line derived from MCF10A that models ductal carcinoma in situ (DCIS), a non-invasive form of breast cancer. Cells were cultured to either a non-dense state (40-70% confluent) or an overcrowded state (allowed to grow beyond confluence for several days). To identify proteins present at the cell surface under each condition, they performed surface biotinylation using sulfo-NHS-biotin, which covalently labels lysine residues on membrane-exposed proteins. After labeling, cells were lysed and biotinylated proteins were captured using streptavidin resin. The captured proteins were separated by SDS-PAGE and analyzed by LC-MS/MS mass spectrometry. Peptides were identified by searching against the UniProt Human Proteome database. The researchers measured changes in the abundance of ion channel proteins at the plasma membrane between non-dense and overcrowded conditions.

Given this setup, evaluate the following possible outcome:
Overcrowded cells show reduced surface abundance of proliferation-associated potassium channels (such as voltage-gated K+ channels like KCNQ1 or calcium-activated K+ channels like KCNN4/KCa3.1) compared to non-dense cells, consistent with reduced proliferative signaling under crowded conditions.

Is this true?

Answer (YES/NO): NO